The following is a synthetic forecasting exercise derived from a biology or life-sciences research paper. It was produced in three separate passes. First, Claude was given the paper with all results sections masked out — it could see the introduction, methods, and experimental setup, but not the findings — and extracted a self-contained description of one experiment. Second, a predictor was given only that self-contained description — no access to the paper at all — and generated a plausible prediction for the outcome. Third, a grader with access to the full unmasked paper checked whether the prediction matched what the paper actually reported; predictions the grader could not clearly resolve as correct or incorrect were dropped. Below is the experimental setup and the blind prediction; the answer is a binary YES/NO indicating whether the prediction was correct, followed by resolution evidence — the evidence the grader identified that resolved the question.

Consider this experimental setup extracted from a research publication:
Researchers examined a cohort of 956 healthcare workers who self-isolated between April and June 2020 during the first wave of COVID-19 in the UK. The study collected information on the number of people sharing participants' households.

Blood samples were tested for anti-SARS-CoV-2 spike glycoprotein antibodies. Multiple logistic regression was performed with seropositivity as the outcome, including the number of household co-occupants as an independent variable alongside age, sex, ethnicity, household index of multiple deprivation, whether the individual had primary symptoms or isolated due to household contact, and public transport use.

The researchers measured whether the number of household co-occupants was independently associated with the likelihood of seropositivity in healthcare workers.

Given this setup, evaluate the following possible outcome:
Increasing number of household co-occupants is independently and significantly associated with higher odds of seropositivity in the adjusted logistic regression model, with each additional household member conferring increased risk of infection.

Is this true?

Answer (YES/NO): NO